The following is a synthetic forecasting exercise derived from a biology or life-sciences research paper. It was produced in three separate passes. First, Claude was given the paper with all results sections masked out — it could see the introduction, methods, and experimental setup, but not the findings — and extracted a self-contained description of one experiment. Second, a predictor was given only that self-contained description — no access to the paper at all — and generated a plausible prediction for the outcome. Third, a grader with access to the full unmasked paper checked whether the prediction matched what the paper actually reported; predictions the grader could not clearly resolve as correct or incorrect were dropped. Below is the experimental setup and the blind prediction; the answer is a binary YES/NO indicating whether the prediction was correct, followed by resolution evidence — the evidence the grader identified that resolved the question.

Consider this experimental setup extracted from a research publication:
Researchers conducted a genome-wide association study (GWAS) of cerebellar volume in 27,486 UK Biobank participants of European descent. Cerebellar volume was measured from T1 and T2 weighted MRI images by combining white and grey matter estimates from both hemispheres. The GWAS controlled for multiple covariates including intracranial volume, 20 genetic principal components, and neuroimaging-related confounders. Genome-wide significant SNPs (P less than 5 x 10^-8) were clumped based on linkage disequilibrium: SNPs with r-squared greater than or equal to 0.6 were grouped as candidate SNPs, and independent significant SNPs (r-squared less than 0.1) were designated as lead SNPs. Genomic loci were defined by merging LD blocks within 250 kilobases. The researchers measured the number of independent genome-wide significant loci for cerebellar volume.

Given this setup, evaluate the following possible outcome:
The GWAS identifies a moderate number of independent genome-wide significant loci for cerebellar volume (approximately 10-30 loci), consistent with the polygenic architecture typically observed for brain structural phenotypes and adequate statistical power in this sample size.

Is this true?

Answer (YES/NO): YES